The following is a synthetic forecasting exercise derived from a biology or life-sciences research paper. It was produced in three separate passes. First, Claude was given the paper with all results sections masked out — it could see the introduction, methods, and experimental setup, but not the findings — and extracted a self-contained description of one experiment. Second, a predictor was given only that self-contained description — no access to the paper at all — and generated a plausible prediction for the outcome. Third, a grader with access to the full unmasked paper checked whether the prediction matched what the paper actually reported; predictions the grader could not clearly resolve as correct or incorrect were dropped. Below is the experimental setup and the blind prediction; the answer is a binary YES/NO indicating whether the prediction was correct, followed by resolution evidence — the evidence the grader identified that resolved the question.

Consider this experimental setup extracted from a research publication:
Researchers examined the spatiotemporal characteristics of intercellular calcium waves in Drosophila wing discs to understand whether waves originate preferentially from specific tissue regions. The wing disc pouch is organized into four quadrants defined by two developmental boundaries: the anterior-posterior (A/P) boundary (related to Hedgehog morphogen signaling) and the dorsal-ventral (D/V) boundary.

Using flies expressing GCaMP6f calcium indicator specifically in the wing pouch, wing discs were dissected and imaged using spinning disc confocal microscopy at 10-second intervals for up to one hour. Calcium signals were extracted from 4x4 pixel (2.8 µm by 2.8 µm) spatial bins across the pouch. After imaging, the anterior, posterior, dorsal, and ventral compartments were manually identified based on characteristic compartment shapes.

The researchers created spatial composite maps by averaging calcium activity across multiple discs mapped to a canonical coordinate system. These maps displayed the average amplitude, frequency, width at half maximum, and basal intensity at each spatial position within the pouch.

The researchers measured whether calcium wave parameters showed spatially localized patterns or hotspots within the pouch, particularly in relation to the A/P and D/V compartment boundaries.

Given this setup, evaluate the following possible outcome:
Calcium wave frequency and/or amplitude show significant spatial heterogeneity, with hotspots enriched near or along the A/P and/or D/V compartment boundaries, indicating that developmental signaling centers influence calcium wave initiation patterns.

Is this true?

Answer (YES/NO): NO